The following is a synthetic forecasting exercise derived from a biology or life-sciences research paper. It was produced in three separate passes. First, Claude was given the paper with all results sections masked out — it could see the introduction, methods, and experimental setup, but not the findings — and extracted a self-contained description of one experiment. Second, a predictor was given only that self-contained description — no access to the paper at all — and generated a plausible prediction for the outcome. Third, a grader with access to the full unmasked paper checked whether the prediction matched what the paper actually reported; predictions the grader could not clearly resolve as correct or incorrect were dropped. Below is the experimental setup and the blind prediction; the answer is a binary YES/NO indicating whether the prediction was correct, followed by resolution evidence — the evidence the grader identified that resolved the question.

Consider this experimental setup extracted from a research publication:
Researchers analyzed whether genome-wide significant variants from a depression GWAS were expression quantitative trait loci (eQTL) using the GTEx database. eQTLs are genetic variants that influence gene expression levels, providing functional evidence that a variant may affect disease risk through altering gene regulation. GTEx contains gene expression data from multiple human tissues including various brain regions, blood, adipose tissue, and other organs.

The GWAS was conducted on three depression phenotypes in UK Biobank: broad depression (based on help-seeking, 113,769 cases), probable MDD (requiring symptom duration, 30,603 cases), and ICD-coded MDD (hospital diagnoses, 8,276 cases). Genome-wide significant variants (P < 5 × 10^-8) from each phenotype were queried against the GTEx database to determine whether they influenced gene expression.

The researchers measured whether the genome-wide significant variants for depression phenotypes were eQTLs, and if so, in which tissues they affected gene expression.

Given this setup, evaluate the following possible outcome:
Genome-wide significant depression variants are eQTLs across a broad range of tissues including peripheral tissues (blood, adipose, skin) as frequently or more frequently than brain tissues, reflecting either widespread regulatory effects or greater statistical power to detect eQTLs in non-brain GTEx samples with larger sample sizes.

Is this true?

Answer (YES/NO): NO